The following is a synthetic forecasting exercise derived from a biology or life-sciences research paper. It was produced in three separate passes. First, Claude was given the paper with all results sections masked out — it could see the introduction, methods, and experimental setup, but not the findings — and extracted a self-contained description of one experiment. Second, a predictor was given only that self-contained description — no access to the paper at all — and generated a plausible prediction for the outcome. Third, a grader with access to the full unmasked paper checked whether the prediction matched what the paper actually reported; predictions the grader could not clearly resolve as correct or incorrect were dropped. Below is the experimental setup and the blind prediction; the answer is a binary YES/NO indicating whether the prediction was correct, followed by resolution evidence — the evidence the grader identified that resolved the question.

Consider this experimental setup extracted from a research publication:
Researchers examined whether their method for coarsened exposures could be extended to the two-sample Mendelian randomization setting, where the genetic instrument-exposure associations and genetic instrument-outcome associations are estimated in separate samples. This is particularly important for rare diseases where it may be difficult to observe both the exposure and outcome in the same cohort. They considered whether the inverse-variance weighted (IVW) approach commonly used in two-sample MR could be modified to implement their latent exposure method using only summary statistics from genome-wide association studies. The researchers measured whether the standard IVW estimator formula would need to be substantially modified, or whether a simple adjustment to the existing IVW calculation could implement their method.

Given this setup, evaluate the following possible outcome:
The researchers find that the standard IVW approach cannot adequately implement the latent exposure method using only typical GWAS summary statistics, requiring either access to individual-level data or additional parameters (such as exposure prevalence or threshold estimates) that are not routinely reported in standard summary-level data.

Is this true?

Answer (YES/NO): NO